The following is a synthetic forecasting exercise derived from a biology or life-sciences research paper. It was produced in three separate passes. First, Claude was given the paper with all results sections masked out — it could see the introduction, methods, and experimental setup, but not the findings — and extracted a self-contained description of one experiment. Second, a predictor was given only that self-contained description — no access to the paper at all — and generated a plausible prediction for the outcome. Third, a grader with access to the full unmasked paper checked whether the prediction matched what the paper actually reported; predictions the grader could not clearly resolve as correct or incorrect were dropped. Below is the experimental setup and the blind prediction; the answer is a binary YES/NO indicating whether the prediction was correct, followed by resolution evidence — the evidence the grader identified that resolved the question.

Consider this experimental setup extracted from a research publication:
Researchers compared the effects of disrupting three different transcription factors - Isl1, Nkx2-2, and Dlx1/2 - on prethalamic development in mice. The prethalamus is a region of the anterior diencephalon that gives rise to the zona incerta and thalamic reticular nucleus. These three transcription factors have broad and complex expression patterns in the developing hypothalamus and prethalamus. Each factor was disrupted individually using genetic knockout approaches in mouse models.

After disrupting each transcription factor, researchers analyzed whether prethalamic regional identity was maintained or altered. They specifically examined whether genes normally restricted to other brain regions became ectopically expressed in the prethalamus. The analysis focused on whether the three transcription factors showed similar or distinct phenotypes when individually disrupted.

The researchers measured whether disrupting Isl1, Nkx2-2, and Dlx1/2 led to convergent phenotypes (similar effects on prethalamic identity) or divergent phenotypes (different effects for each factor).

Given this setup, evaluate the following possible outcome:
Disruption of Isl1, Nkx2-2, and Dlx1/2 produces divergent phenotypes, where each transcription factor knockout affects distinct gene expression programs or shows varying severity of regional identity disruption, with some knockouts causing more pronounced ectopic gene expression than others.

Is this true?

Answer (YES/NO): NO